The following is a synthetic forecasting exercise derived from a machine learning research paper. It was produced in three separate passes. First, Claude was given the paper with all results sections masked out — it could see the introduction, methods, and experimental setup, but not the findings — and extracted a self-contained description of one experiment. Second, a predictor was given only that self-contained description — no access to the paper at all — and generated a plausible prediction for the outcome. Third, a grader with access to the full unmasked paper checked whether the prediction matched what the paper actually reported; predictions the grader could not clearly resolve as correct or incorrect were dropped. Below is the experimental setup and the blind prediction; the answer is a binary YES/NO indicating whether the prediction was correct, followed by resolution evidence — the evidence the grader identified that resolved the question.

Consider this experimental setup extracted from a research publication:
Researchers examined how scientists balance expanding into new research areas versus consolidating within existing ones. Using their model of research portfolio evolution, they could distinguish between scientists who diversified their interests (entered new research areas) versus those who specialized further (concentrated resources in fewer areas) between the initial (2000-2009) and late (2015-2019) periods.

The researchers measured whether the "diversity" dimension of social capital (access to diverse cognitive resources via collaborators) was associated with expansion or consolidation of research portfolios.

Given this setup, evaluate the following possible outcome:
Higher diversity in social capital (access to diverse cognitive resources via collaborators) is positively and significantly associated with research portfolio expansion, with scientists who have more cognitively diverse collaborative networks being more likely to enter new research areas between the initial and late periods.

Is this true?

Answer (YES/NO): YES